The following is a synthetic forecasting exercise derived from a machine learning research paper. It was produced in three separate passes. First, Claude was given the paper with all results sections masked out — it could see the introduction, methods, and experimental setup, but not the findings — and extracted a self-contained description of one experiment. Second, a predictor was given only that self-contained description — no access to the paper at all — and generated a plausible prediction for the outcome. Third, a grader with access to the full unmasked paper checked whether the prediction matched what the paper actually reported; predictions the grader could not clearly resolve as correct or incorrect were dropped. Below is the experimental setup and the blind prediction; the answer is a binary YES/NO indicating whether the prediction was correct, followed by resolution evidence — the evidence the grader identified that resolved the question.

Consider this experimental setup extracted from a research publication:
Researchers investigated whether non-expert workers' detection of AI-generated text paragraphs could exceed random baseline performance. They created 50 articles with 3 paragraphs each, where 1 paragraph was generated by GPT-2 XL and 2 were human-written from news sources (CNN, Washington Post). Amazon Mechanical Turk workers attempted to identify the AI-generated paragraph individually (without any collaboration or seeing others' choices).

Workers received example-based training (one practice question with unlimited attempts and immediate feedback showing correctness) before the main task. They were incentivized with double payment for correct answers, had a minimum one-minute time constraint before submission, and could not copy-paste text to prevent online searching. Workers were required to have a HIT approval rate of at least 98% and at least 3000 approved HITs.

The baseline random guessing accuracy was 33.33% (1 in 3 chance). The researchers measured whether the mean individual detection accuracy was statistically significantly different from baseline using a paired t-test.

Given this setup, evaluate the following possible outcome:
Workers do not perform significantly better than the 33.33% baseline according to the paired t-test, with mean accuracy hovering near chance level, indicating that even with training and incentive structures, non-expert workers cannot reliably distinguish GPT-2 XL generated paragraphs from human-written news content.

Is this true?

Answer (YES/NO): NO